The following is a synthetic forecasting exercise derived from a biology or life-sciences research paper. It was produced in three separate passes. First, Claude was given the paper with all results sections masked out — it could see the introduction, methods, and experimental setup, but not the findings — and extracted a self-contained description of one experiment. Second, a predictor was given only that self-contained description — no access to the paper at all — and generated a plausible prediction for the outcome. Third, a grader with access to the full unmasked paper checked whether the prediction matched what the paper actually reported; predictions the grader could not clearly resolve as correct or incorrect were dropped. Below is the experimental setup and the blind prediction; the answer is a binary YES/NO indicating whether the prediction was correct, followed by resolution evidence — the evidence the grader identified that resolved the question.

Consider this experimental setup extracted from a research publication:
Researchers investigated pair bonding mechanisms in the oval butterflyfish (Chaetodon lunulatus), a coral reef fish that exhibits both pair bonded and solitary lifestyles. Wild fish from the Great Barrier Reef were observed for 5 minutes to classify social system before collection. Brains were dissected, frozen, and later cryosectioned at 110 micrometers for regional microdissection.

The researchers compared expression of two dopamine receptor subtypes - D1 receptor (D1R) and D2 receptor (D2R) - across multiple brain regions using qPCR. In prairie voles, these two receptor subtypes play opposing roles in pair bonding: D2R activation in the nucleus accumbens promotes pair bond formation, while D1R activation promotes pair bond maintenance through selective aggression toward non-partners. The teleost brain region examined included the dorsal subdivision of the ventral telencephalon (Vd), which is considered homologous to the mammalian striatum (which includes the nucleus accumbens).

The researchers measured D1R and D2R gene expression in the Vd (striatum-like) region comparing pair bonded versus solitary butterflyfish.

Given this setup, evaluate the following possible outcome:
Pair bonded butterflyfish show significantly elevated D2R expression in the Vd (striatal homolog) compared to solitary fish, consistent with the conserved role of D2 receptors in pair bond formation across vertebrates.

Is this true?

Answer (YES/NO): NO